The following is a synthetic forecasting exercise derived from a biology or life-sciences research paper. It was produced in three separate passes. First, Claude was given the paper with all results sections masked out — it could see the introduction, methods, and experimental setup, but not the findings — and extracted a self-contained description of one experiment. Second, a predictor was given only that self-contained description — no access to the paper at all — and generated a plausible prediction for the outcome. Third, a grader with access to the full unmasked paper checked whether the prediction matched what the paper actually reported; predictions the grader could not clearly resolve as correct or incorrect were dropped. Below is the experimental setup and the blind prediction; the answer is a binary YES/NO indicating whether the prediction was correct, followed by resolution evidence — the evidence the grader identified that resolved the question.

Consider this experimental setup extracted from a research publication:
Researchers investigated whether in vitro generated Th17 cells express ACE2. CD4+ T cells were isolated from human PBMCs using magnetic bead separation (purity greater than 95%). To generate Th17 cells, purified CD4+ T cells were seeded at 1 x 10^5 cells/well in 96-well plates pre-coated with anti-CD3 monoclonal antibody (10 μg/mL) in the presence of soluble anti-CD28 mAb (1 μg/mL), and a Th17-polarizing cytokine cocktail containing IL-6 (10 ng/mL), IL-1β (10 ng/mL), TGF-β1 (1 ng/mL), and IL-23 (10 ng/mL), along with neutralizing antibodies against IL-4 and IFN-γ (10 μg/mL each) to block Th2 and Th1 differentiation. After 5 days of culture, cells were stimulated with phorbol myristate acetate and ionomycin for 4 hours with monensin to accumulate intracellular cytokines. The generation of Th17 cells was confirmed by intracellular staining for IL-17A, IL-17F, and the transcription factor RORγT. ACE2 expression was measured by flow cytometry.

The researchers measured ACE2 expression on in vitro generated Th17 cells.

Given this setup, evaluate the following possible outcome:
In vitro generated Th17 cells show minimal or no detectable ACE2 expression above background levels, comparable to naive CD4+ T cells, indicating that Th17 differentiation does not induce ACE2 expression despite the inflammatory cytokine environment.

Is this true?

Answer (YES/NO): YES